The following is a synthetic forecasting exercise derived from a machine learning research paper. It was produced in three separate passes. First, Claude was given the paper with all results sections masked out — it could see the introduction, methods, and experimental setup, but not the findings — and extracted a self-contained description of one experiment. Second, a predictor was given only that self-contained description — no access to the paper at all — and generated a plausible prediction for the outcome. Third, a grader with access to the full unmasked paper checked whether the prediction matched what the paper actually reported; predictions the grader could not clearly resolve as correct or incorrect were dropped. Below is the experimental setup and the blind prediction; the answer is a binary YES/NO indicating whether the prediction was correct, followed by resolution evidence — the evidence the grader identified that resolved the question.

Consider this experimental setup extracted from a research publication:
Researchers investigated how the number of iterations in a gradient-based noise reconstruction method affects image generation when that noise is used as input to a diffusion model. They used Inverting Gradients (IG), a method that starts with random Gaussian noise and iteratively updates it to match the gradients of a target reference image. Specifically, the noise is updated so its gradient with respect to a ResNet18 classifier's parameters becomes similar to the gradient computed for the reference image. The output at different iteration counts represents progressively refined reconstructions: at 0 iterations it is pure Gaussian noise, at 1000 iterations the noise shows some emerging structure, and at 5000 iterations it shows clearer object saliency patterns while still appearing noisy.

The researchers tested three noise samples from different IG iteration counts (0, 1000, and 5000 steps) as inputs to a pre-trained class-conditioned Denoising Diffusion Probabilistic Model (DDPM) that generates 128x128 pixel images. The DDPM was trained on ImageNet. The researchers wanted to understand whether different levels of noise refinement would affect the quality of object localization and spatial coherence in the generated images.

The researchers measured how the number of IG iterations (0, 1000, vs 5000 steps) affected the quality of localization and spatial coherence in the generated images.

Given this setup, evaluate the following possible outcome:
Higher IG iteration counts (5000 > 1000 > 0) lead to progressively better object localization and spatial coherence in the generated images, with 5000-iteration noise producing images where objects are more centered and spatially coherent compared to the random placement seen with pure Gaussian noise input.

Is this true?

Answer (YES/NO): YES